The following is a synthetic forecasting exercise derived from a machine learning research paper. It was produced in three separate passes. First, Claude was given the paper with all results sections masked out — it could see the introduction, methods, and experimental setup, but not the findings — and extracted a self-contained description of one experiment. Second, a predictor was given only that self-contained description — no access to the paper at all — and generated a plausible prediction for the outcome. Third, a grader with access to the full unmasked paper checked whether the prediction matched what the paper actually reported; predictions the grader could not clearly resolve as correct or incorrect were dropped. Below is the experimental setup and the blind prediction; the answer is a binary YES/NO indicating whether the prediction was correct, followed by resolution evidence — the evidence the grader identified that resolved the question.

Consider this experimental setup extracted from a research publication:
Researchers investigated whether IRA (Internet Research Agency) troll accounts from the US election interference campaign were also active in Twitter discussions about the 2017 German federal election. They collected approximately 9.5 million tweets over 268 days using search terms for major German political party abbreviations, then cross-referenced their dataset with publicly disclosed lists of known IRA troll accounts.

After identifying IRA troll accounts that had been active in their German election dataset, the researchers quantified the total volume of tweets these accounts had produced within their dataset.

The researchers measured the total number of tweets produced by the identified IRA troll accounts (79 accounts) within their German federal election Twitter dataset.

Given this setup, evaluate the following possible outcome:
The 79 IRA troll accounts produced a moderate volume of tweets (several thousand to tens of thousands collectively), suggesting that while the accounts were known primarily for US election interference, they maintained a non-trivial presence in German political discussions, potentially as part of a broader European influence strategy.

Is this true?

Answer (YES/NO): NO